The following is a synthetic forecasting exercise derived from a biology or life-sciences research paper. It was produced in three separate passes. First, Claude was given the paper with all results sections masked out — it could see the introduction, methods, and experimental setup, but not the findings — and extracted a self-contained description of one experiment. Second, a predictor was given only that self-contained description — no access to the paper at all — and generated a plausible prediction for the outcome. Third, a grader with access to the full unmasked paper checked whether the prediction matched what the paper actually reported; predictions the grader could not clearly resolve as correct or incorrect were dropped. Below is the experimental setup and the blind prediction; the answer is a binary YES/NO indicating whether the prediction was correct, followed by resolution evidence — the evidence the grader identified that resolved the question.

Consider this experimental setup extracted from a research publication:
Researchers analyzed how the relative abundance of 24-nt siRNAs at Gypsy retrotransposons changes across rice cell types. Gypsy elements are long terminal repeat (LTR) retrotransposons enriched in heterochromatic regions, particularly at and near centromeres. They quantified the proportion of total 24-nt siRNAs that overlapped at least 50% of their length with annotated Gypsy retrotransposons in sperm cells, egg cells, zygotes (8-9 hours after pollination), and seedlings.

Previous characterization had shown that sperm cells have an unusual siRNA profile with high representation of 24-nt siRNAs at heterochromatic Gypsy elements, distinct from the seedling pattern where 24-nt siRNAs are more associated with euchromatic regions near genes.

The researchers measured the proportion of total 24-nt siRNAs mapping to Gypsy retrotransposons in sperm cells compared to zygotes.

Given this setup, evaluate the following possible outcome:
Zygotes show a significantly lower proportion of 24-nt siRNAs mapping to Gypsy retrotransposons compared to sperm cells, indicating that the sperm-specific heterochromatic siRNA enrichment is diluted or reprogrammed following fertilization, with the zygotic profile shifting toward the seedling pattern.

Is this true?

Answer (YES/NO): YES